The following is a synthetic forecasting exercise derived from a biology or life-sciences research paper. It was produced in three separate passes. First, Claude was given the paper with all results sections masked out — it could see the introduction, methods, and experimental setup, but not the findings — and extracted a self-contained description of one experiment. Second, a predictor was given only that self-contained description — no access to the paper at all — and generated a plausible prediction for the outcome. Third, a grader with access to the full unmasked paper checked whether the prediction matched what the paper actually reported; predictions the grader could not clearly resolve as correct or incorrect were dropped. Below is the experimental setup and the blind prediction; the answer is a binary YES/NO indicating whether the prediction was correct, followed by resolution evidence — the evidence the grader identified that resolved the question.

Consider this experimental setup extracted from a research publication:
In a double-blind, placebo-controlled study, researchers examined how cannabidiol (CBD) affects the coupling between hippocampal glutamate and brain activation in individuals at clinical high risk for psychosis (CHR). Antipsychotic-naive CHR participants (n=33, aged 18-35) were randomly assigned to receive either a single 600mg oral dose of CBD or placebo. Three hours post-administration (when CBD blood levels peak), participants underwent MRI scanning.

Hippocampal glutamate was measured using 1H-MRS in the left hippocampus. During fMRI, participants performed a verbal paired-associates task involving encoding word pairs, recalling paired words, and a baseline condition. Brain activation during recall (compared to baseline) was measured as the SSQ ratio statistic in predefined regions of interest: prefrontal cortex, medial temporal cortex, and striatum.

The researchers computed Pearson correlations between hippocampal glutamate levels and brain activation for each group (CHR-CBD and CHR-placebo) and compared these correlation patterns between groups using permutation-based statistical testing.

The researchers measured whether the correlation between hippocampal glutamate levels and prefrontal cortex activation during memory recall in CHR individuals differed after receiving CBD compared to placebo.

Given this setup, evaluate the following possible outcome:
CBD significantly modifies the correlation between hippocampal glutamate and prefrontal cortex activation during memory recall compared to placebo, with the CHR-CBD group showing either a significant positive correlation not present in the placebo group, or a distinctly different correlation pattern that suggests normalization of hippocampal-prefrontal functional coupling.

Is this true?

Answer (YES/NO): YES